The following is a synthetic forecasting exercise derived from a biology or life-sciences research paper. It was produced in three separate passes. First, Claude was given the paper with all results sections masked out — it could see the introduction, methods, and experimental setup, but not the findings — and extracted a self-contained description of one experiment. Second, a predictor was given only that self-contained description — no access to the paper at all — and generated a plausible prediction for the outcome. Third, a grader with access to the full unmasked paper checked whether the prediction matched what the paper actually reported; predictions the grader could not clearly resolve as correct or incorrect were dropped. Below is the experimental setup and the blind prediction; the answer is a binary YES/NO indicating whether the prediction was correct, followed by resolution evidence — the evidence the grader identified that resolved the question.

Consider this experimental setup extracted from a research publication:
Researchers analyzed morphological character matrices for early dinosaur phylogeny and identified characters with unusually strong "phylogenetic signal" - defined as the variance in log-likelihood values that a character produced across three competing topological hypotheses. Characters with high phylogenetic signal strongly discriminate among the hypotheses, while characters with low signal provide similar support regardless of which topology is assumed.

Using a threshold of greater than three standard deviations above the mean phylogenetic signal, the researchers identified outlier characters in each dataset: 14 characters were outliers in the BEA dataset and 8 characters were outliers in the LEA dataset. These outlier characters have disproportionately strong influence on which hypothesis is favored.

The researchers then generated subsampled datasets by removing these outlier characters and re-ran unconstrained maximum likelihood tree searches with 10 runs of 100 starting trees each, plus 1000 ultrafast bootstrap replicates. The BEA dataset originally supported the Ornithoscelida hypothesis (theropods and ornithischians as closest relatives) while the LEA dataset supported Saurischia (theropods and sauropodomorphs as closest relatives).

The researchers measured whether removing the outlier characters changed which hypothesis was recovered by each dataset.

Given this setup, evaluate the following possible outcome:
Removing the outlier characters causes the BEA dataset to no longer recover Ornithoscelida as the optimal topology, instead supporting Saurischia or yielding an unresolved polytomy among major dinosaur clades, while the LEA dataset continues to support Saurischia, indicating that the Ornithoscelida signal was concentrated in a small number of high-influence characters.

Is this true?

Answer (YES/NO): NO